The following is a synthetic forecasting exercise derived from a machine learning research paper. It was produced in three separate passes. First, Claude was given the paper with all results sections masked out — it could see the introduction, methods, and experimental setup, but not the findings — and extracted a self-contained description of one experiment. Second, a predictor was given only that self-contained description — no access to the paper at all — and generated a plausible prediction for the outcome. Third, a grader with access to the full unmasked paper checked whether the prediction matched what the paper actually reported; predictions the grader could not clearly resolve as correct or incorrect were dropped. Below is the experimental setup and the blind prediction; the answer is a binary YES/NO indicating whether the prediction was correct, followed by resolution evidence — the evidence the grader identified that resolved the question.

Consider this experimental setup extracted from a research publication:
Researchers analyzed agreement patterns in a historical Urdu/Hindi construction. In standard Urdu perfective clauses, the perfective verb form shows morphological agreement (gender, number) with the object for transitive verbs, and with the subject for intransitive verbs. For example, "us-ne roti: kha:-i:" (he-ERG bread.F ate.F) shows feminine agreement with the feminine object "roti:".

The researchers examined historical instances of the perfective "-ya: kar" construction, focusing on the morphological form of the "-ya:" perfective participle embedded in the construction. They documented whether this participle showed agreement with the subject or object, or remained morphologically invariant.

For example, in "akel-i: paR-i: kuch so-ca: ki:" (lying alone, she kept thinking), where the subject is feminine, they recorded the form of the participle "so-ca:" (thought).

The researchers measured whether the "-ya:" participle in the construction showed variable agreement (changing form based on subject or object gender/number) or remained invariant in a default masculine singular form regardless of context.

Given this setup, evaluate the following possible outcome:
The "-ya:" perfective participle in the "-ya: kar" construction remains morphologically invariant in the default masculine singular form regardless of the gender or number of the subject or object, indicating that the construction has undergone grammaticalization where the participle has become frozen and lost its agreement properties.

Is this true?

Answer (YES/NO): YES